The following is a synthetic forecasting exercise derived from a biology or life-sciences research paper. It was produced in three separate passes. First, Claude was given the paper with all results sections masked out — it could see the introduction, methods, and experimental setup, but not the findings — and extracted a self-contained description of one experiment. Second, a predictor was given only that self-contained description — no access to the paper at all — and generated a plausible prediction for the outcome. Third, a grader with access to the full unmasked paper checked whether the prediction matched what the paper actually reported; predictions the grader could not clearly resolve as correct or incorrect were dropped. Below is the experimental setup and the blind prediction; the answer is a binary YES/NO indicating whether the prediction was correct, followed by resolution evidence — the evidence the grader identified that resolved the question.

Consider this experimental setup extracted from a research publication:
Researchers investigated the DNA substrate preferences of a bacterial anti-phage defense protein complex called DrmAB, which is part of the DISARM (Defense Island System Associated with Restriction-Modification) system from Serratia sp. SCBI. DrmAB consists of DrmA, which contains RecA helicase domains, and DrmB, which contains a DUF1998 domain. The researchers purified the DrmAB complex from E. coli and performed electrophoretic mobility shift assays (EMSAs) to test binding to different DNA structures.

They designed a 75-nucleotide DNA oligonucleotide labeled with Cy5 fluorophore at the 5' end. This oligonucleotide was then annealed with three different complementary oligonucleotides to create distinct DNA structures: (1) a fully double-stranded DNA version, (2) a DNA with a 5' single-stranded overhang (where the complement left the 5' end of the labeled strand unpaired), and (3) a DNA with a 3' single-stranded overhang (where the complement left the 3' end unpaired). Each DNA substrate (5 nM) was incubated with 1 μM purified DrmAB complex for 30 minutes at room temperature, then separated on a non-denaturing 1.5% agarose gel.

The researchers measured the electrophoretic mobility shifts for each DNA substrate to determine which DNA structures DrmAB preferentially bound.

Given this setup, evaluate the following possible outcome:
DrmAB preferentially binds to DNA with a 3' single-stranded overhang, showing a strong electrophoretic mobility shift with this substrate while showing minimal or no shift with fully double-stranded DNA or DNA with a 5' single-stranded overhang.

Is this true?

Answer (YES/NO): NO